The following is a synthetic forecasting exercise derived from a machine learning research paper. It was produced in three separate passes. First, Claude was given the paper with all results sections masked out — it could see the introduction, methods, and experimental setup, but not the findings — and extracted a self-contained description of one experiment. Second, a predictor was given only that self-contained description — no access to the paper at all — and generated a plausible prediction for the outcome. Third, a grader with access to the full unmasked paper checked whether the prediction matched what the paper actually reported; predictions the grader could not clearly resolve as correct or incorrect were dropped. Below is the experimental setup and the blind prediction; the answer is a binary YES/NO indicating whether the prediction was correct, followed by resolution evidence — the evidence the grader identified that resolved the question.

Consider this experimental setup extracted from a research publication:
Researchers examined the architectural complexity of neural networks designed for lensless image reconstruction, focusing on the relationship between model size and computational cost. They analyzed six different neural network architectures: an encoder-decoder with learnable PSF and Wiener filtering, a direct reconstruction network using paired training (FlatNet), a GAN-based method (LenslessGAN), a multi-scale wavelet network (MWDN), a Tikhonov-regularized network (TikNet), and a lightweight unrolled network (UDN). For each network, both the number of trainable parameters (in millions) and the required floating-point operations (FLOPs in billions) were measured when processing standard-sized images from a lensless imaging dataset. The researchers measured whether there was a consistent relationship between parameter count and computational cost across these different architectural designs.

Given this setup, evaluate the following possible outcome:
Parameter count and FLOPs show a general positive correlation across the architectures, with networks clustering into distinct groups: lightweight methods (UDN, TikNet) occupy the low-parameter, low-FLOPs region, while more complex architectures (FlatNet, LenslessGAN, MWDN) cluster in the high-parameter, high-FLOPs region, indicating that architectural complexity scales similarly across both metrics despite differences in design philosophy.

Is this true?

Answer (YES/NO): NO